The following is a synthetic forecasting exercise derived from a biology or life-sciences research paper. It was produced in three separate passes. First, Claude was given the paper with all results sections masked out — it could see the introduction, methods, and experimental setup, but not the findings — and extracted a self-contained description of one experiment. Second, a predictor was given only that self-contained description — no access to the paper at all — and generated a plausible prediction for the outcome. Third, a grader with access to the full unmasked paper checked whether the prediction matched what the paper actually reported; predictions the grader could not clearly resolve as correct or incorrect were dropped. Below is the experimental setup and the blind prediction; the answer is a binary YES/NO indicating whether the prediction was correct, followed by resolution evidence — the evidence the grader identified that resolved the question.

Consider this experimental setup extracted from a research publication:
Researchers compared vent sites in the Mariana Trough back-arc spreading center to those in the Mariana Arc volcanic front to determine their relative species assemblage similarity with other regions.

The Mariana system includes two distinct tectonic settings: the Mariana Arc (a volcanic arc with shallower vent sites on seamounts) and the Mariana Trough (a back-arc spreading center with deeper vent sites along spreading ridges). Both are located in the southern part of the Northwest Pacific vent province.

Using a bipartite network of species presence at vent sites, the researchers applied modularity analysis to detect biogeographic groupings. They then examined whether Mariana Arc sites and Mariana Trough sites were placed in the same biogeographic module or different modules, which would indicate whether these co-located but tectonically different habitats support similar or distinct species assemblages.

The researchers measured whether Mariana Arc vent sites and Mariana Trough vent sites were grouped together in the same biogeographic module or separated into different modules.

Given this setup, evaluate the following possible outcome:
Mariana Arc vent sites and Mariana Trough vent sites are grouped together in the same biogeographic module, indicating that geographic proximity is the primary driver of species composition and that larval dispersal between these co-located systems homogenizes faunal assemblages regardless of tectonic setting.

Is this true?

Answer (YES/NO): NO